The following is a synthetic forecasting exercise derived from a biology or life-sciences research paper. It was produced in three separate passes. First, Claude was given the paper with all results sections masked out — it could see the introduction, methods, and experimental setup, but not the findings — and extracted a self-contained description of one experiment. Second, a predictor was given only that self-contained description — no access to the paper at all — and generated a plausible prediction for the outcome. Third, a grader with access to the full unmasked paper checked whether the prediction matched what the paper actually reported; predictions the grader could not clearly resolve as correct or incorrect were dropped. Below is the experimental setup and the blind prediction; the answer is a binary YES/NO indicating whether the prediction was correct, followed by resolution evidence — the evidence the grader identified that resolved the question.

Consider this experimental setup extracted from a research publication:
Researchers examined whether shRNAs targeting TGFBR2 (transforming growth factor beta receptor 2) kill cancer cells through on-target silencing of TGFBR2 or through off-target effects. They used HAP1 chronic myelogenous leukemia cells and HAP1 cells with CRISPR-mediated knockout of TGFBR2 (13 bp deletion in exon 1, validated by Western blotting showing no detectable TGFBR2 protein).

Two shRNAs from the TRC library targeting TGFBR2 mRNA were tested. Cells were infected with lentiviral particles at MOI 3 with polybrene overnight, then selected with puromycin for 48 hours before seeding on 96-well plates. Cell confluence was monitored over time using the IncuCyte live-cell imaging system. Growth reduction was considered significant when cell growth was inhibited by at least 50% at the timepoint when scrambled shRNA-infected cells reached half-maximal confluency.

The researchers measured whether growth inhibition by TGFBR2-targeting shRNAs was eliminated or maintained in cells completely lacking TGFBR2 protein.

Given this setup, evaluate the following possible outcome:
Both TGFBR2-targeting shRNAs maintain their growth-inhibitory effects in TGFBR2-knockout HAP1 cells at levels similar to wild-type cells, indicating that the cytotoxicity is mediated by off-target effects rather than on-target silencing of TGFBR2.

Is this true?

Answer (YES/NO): YES